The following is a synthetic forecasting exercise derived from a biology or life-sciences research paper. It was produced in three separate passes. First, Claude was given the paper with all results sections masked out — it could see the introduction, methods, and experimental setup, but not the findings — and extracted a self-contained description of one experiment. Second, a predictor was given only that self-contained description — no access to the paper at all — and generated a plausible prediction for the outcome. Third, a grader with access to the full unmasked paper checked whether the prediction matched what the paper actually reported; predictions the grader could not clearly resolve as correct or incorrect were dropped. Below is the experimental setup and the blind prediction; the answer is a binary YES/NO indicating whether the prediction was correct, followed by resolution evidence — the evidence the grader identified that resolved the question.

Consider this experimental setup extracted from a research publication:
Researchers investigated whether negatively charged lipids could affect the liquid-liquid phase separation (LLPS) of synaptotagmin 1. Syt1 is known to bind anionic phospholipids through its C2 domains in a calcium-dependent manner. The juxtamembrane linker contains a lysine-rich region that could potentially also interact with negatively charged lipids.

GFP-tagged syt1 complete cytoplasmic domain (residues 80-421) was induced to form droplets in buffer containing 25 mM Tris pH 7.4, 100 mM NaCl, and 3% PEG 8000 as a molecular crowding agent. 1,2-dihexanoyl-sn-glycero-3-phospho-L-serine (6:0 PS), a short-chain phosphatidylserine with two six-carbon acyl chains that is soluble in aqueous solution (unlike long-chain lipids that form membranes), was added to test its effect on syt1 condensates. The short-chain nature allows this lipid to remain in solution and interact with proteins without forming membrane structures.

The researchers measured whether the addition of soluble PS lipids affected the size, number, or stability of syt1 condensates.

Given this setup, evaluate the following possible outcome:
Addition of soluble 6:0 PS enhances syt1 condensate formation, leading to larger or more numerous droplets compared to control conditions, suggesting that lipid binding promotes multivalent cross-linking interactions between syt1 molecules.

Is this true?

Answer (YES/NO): YES